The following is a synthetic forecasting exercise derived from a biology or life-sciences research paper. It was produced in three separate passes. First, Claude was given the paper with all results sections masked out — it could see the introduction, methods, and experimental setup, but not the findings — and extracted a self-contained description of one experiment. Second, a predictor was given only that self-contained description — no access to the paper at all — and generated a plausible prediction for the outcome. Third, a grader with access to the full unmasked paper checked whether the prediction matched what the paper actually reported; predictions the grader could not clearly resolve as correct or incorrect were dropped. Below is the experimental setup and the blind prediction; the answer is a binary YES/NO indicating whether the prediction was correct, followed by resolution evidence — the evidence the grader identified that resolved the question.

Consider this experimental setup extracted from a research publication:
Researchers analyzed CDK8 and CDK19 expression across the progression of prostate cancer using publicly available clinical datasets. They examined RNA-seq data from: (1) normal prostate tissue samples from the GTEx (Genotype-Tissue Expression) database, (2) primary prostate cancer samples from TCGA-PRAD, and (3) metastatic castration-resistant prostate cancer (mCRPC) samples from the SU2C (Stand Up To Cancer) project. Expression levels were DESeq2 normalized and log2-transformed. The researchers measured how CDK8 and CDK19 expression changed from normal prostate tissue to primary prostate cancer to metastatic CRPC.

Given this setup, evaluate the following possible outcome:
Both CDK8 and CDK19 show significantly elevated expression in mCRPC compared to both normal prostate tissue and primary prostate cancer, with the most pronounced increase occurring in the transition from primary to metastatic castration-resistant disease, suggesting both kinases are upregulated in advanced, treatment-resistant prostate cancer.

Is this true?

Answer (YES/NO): NO